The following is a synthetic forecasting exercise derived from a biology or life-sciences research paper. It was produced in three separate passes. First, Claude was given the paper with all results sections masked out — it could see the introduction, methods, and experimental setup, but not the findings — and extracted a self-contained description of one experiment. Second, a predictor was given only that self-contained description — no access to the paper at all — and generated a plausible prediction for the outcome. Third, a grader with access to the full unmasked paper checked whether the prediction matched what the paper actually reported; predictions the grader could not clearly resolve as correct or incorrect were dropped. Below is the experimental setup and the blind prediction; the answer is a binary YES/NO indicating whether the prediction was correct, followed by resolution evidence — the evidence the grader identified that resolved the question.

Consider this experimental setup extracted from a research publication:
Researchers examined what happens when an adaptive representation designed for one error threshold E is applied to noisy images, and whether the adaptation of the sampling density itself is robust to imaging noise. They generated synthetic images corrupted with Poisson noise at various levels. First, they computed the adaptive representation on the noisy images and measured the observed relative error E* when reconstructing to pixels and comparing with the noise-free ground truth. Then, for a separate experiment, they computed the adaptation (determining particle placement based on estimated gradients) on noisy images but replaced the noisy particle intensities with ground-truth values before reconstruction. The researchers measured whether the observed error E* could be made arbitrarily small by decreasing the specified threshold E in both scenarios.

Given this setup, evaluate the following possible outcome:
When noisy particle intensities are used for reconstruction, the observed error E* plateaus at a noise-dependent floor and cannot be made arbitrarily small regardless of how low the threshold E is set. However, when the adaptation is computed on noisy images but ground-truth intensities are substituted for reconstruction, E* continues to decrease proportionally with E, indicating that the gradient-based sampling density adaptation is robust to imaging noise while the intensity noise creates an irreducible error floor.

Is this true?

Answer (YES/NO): YES